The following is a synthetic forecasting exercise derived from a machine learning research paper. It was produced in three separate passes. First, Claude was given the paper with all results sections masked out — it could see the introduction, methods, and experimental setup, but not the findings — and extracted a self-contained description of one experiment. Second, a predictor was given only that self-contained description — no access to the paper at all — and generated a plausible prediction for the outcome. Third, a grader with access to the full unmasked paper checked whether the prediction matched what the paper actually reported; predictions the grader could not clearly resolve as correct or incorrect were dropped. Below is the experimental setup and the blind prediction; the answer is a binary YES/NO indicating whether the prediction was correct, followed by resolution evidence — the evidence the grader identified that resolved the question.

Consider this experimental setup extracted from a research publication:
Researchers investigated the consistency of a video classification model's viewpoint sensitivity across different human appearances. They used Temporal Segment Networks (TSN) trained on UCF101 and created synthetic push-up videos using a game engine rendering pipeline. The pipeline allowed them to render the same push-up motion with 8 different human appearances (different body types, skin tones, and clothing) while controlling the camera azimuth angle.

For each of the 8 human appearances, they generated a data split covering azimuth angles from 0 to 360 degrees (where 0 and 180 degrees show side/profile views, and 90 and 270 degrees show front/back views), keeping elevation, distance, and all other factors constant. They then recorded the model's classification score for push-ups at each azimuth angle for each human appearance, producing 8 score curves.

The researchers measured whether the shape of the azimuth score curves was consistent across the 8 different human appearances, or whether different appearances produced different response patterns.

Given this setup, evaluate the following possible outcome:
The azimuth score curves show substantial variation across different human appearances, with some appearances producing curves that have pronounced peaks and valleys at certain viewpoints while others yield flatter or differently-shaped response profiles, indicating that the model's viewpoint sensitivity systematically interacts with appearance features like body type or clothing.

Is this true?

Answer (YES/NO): NO